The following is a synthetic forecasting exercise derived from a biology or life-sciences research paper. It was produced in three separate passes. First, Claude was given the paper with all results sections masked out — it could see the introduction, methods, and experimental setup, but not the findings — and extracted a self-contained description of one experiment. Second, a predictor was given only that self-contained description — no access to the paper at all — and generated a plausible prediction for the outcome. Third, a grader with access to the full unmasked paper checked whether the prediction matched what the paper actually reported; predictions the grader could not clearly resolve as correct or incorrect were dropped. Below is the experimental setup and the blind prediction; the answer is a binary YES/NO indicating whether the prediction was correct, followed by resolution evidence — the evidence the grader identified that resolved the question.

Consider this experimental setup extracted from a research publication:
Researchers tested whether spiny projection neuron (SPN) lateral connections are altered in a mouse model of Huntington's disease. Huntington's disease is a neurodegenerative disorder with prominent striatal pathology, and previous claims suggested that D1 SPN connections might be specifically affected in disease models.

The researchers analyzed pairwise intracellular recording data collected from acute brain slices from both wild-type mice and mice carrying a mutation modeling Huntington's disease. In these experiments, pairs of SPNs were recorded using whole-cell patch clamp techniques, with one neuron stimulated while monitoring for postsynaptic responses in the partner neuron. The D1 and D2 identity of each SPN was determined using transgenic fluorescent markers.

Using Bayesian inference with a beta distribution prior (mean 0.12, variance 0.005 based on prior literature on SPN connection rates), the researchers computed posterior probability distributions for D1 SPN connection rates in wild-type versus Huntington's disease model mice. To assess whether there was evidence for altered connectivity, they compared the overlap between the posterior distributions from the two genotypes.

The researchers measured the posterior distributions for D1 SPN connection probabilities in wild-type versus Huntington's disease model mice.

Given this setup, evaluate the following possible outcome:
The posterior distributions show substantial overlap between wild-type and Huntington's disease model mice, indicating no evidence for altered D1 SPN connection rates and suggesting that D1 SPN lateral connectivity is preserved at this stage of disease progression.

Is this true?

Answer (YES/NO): NO